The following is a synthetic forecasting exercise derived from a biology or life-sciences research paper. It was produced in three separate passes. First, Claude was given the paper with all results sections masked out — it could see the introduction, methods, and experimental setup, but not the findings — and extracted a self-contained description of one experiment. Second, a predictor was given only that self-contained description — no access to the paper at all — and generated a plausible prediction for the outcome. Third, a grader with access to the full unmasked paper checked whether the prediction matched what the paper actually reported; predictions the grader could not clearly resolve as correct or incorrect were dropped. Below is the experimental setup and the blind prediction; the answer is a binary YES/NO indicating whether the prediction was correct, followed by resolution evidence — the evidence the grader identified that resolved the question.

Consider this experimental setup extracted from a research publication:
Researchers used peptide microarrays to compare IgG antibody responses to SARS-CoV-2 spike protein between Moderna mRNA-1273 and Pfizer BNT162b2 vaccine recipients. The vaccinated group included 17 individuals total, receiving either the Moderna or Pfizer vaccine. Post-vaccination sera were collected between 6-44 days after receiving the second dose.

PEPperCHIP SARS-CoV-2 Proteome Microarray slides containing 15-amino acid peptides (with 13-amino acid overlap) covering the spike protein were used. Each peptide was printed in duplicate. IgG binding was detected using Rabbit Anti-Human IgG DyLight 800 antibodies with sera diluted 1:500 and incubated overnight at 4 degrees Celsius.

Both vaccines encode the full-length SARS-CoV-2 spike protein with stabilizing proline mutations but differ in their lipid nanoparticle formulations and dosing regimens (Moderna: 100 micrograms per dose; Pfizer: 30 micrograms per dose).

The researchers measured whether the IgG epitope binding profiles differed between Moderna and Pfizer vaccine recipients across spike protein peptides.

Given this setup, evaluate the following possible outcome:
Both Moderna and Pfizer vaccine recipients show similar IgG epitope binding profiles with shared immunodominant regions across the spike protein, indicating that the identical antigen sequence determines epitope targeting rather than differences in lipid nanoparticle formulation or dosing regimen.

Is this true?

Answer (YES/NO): YES